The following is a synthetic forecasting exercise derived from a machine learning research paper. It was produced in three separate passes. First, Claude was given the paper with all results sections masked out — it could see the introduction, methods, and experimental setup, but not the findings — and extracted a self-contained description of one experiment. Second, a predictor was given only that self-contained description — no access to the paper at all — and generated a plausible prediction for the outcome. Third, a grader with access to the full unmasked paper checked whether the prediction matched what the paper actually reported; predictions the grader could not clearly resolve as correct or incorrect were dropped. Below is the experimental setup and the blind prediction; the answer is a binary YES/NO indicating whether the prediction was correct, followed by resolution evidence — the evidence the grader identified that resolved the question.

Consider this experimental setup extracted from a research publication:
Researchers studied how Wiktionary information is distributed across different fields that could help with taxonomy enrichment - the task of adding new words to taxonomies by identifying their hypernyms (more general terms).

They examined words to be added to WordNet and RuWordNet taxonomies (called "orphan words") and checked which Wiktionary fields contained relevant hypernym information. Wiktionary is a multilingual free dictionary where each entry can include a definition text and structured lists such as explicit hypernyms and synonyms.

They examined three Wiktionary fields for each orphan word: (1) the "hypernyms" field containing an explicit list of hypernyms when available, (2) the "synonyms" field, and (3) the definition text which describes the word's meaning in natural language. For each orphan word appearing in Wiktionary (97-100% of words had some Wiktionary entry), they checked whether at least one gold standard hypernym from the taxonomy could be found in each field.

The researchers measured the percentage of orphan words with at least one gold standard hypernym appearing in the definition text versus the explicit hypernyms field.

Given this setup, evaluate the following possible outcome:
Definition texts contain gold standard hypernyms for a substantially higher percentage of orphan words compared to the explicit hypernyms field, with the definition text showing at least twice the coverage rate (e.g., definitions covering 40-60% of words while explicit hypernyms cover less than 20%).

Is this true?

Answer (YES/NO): NO